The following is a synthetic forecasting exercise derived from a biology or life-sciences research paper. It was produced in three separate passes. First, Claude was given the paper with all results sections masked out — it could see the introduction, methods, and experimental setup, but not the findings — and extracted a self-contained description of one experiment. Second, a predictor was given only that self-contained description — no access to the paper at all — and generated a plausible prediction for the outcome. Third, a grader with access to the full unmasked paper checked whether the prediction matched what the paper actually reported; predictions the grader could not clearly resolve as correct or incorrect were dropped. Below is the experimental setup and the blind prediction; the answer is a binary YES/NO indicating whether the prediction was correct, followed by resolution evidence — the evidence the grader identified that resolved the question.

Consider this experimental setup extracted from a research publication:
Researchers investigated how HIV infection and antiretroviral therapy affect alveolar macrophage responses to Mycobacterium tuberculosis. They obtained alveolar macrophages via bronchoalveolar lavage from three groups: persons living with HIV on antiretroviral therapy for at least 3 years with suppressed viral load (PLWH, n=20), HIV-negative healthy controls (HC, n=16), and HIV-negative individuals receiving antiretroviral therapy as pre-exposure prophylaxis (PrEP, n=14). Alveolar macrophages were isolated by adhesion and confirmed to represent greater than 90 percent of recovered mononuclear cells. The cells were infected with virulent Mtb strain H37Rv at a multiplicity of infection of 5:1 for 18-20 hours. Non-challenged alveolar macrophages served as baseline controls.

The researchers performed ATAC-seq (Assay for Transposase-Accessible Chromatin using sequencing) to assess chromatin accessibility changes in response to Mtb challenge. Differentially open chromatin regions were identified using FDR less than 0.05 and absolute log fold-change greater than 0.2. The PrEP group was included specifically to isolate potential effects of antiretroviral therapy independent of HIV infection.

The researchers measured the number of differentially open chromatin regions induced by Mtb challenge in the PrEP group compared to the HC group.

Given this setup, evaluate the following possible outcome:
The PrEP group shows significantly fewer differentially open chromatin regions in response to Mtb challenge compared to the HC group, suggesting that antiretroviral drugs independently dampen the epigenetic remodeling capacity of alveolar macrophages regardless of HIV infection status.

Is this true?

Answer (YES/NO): YES